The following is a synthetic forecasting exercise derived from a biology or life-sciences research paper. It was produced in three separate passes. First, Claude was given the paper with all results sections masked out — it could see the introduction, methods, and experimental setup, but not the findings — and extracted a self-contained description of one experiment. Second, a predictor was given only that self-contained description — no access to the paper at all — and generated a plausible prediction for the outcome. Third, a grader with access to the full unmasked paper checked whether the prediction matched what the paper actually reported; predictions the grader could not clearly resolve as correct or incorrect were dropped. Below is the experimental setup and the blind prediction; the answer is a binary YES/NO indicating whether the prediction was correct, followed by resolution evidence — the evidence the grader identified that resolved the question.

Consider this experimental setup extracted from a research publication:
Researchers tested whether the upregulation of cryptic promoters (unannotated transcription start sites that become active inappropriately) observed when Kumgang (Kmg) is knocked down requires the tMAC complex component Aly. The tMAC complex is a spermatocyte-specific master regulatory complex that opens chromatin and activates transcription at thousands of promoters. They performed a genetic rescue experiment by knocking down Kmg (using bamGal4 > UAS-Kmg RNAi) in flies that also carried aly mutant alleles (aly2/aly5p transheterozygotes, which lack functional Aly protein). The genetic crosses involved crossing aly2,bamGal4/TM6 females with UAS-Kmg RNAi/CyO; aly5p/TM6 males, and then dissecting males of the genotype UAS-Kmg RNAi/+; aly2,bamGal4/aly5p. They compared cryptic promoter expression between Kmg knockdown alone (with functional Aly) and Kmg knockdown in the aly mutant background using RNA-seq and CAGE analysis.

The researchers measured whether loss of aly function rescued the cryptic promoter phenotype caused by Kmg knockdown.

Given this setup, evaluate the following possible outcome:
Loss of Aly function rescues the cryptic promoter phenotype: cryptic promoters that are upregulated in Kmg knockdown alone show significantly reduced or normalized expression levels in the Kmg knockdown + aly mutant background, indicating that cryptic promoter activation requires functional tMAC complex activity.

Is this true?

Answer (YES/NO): YES